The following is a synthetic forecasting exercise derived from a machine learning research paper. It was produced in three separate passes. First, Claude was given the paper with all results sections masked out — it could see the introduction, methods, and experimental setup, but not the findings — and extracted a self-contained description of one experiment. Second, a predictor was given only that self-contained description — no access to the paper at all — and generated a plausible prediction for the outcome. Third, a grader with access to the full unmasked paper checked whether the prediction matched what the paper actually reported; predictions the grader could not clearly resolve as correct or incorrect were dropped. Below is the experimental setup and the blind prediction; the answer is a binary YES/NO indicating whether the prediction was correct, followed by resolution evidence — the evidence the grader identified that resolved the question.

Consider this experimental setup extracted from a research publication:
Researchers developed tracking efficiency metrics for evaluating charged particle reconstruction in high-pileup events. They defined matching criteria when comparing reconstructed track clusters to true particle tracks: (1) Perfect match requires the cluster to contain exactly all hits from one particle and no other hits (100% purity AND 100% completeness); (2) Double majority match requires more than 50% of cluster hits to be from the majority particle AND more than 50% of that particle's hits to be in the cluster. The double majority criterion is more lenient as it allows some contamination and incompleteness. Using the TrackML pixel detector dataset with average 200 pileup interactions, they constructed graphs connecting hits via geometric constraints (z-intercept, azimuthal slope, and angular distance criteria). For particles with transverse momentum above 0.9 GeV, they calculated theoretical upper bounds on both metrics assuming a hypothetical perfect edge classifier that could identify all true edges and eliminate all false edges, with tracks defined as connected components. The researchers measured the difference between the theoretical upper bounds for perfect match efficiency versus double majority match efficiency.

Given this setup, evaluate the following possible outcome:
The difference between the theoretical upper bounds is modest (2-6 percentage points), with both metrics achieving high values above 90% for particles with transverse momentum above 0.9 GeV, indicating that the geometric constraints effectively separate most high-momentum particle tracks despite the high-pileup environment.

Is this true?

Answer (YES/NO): NO